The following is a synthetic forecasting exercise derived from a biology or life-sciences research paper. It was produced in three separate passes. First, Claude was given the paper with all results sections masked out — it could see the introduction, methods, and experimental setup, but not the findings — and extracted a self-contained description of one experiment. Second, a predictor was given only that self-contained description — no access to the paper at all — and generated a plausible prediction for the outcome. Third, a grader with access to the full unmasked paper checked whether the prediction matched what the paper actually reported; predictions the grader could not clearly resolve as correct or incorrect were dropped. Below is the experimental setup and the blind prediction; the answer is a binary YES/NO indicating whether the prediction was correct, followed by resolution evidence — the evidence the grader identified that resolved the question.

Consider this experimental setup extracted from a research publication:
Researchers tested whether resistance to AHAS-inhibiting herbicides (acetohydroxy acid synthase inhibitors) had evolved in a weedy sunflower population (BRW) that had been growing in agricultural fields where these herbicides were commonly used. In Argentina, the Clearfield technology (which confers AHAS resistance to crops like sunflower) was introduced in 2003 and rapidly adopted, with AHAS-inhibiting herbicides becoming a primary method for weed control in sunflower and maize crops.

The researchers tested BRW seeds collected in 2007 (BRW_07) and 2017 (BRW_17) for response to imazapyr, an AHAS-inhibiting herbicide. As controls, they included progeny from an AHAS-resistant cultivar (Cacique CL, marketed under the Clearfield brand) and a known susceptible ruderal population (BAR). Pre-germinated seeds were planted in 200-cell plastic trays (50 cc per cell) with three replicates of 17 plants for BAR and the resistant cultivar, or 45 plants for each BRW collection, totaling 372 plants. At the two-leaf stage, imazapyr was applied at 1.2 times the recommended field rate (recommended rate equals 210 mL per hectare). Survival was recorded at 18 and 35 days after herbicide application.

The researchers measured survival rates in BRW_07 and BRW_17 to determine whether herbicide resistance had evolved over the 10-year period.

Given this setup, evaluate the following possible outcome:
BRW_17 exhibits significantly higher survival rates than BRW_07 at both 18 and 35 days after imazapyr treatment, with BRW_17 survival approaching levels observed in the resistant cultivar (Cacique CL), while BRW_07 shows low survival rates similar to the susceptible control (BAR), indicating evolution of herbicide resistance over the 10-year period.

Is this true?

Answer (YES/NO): NO